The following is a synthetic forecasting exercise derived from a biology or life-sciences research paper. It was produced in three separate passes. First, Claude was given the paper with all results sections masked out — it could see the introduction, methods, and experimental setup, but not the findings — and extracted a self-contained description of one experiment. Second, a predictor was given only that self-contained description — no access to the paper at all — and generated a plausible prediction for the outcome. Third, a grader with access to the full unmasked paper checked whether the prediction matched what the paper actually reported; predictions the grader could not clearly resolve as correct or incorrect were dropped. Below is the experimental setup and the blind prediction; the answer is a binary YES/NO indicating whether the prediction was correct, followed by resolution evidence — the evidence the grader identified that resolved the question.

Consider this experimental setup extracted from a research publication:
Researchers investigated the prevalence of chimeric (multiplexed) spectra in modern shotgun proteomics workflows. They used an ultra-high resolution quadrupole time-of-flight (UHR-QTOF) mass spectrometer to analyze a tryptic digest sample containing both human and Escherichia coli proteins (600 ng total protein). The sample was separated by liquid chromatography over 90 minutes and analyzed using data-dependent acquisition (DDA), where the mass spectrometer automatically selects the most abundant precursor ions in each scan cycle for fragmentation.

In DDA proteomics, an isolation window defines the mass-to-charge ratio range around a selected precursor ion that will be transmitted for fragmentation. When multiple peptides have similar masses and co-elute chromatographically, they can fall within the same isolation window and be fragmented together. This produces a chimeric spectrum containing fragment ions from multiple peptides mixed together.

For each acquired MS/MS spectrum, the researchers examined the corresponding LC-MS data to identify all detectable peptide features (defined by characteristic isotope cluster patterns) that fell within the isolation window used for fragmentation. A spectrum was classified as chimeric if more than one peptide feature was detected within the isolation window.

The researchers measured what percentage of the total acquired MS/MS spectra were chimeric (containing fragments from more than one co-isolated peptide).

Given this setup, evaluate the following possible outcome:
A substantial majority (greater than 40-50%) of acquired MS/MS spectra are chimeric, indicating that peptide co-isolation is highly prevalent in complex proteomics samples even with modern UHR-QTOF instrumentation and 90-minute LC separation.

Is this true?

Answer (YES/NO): YES